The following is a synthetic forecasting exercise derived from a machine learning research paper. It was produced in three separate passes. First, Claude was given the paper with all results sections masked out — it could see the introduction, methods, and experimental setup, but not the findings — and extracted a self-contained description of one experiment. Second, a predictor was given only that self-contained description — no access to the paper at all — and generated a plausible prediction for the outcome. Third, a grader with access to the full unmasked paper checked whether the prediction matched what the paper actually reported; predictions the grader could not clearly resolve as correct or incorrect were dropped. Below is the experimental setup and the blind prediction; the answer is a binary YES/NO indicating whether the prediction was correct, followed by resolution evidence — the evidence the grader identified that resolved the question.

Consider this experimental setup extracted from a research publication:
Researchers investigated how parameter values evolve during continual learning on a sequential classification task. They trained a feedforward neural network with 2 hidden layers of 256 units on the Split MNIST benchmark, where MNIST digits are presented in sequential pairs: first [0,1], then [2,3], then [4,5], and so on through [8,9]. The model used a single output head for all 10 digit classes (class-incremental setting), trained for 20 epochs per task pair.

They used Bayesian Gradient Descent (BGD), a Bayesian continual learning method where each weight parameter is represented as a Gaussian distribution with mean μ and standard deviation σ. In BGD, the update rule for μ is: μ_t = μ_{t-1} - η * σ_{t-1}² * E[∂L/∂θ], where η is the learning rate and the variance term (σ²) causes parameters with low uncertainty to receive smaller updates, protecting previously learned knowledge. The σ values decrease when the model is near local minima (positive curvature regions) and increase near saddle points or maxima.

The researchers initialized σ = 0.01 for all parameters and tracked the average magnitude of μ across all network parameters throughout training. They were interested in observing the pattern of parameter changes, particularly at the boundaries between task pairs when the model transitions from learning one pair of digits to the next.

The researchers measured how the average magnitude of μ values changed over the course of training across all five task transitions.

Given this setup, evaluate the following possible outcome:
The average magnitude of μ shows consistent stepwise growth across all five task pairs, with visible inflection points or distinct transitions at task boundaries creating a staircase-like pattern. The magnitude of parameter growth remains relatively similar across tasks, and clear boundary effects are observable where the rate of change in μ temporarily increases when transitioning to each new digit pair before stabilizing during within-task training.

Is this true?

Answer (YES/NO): NO